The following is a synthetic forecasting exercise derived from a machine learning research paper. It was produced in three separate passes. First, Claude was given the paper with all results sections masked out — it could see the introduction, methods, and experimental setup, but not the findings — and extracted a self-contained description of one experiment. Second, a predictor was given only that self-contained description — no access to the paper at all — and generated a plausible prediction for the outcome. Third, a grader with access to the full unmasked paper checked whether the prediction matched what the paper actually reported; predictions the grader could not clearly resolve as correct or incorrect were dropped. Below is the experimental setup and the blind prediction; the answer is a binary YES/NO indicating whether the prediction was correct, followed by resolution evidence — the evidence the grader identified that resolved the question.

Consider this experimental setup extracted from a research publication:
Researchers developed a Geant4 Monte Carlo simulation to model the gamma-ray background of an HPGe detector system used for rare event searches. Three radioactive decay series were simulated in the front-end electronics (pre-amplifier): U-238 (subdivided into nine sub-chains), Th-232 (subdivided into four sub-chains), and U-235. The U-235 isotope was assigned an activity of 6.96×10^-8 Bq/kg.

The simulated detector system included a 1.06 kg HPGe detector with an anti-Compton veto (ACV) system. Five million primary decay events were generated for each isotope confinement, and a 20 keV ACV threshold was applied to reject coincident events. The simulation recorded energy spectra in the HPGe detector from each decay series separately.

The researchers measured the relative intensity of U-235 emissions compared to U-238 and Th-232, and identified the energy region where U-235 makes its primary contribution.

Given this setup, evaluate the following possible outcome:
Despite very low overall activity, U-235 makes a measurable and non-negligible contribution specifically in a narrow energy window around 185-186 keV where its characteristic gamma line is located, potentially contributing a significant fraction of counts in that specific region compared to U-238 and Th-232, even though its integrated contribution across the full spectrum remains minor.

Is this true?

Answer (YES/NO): NO